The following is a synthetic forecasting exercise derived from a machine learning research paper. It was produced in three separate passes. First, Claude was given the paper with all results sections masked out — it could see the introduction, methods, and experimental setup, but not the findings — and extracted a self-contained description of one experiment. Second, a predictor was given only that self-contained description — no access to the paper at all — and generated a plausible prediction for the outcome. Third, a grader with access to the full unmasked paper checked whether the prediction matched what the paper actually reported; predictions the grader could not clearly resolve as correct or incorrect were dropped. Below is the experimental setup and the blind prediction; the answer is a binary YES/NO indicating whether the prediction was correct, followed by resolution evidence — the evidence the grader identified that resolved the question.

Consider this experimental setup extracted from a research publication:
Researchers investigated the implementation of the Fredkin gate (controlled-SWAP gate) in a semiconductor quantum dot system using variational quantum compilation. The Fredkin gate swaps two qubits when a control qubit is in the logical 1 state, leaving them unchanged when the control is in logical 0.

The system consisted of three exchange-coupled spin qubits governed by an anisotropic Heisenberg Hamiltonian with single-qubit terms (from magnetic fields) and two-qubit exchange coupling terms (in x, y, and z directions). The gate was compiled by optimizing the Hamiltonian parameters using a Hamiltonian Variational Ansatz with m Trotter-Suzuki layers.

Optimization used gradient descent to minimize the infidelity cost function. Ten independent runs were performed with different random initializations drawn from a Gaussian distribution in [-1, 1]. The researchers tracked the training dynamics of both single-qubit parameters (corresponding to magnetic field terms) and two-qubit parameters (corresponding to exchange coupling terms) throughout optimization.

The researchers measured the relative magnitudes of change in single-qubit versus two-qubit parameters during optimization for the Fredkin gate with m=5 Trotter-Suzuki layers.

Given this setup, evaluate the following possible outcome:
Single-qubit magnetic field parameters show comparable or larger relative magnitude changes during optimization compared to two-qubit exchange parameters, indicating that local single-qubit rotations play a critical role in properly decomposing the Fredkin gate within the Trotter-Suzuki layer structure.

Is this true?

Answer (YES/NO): NO